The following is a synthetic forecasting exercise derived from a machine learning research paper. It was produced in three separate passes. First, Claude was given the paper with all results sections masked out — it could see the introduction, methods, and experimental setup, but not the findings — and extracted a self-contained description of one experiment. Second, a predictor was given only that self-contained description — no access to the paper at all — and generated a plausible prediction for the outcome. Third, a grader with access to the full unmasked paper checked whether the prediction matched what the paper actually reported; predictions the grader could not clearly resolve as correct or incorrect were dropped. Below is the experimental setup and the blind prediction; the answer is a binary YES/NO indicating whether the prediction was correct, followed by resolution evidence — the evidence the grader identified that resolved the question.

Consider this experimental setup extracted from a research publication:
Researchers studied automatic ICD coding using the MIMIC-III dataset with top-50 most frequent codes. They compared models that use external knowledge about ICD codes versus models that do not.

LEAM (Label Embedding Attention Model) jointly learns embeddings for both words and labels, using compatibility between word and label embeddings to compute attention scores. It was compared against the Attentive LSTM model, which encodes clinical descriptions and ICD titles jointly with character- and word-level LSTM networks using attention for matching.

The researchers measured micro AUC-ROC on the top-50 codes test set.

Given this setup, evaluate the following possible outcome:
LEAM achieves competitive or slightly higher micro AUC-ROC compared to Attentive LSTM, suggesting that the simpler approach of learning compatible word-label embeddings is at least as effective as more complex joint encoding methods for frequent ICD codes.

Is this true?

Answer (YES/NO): YES